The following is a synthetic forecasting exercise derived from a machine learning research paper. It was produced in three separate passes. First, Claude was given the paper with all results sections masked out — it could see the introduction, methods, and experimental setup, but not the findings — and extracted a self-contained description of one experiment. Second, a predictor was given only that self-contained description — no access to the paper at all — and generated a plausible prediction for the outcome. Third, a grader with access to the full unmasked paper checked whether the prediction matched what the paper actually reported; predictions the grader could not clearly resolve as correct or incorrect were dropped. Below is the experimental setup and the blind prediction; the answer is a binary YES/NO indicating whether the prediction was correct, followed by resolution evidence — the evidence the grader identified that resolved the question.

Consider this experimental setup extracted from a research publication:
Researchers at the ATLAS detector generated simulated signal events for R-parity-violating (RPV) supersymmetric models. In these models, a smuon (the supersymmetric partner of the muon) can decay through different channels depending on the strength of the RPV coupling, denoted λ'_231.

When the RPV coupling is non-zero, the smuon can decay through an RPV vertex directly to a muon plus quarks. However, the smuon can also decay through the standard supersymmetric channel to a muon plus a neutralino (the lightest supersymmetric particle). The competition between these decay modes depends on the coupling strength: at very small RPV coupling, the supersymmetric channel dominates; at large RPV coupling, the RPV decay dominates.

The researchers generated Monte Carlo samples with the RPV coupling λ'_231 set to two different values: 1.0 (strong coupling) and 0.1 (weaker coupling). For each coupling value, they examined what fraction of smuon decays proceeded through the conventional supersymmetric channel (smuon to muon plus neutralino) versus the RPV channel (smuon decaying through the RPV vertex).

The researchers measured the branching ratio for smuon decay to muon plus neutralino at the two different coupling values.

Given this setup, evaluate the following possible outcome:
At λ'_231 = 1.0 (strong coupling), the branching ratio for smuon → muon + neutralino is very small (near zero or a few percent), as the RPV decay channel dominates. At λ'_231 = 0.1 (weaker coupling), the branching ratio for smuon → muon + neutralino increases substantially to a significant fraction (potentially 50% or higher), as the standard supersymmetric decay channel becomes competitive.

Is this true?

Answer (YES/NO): YES